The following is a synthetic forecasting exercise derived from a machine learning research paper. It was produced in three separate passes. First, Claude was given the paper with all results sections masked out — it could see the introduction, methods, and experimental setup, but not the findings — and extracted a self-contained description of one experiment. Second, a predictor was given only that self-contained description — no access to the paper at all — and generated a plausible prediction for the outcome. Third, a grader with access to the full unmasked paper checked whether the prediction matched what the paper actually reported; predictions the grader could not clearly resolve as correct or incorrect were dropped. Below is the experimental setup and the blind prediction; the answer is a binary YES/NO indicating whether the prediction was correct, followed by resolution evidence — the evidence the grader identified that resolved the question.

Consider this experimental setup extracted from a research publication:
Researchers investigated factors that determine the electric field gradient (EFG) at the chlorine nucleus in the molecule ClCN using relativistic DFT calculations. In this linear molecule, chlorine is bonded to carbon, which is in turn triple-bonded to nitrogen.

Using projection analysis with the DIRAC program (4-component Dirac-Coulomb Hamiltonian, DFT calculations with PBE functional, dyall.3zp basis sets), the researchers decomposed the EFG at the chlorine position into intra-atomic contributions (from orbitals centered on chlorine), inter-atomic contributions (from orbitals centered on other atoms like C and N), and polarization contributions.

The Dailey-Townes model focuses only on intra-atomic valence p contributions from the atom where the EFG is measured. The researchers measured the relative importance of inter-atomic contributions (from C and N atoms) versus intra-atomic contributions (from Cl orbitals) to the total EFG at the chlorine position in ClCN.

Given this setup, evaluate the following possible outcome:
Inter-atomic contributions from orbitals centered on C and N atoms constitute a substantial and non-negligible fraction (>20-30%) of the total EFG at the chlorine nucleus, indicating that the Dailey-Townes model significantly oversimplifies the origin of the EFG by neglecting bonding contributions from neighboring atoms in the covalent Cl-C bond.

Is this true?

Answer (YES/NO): NO